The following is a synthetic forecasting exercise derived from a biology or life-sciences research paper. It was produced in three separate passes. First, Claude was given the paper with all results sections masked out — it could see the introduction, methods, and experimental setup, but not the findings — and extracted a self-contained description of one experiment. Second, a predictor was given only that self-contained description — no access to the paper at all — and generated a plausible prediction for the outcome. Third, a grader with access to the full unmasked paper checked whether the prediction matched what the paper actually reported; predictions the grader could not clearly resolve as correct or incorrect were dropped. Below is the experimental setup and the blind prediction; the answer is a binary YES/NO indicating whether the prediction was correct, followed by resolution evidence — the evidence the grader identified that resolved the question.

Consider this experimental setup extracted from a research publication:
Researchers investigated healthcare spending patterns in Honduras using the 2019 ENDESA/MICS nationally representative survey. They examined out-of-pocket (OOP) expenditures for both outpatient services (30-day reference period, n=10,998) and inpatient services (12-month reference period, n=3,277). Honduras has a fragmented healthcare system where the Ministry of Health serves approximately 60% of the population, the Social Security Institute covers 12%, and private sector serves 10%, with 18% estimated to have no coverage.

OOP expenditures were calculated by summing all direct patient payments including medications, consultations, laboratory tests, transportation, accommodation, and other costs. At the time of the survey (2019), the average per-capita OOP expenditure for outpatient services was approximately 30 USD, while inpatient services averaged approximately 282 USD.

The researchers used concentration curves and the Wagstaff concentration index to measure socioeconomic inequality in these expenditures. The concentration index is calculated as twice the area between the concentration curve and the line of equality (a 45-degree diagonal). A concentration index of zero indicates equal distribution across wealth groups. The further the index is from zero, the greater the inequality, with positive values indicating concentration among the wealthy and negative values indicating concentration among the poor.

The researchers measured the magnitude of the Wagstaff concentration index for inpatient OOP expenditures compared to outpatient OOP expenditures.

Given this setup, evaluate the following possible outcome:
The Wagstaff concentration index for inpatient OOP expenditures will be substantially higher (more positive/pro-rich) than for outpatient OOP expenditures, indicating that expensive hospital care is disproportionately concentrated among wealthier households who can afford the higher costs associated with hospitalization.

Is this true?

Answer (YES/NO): NO